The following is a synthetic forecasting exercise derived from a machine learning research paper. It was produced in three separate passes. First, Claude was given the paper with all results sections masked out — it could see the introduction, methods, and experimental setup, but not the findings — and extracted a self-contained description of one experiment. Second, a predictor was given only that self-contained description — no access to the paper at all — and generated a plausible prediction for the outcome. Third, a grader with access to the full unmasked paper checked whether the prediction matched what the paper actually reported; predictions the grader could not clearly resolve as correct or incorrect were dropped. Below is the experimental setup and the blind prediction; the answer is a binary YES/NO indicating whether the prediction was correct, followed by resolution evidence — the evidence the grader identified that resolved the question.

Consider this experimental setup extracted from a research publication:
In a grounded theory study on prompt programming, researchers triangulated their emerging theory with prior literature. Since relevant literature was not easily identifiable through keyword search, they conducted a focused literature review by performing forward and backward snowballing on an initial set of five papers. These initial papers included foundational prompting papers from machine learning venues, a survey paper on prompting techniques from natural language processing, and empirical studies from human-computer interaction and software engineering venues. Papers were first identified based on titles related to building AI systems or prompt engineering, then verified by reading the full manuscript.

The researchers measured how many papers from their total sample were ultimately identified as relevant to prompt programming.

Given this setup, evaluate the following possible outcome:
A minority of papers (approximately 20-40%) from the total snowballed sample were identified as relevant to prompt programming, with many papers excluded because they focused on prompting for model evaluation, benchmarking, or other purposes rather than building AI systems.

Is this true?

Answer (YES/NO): NO